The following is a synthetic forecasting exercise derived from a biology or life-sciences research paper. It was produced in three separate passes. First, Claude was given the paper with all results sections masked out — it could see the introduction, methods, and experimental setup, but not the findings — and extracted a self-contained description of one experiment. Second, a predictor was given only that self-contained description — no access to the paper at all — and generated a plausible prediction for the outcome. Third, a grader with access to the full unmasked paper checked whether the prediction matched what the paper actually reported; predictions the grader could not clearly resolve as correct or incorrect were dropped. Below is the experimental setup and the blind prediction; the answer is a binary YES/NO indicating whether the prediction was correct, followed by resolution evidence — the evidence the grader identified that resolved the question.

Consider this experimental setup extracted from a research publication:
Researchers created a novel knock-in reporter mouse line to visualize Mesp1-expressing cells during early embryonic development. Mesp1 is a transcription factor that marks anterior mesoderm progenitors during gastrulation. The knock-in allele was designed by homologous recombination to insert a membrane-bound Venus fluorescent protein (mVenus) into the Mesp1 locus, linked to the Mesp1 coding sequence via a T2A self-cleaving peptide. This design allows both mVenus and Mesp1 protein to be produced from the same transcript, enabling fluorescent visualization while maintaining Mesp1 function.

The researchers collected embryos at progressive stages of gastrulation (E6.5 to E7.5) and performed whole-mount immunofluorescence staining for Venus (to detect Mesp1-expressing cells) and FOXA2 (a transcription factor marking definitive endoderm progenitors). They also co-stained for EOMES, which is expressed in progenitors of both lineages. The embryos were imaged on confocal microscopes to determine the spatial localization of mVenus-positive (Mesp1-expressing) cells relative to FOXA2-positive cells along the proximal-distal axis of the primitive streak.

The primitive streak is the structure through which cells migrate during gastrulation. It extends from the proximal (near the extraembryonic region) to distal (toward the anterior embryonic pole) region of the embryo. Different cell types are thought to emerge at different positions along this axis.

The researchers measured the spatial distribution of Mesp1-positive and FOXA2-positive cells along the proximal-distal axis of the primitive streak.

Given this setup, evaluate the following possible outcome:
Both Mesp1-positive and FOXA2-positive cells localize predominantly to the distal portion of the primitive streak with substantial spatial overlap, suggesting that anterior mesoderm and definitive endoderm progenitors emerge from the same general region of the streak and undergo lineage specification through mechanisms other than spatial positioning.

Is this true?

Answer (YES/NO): NO